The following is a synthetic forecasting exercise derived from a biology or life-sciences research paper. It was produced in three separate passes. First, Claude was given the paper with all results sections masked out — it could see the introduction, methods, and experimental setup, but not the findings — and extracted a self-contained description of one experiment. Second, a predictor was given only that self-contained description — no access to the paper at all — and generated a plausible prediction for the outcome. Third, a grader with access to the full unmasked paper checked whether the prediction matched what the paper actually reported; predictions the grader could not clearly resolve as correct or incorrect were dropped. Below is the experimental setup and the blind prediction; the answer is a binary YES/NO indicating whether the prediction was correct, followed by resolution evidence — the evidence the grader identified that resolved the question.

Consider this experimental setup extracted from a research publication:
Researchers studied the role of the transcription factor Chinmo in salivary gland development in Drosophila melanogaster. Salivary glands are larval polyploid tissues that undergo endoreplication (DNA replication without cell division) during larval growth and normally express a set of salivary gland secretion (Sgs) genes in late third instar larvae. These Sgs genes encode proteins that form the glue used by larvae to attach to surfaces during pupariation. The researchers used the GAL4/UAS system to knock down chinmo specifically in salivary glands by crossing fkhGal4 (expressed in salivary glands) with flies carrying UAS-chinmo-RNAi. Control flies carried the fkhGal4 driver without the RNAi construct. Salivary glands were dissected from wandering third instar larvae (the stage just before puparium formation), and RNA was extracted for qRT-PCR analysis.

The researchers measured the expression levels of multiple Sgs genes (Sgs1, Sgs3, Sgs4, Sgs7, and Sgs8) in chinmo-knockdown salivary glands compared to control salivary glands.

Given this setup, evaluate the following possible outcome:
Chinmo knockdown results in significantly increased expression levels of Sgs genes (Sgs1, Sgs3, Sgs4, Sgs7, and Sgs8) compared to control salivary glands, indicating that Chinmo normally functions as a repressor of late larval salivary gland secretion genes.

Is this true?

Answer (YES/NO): NO